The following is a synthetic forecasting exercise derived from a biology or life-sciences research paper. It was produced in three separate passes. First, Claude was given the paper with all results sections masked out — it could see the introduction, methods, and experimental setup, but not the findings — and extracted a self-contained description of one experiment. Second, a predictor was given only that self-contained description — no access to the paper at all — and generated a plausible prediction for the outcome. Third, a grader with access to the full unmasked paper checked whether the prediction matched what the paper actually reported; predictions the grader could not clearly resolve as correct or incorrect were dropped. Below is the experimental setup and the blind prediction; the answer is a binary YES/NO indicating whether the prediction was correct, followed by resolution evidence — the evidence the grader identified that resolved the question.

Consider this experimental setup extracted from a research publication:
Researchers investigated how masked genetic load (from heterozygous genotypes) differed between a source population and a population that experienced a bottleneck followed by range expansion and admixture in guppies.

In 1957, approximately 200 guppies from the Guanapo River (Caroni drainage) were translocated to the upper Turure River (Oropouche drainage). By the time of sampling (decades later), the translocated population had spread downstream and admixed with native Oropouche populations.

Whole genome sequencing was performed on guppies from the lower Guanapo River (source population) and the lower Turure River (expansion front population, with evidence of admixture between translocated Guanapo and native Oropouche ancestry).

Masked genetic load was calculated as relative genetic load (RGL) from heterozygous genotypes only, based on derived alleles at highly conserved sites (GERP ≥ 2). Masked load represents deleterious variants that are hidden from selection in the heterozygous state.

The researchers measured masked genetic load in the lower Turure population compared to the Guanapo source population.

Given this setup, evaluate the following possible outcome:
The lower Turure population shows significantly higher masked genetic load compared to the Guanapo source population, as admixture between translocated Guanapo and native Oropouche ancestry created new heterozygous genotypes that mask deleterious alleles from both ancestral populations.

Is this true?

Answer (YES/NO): NO